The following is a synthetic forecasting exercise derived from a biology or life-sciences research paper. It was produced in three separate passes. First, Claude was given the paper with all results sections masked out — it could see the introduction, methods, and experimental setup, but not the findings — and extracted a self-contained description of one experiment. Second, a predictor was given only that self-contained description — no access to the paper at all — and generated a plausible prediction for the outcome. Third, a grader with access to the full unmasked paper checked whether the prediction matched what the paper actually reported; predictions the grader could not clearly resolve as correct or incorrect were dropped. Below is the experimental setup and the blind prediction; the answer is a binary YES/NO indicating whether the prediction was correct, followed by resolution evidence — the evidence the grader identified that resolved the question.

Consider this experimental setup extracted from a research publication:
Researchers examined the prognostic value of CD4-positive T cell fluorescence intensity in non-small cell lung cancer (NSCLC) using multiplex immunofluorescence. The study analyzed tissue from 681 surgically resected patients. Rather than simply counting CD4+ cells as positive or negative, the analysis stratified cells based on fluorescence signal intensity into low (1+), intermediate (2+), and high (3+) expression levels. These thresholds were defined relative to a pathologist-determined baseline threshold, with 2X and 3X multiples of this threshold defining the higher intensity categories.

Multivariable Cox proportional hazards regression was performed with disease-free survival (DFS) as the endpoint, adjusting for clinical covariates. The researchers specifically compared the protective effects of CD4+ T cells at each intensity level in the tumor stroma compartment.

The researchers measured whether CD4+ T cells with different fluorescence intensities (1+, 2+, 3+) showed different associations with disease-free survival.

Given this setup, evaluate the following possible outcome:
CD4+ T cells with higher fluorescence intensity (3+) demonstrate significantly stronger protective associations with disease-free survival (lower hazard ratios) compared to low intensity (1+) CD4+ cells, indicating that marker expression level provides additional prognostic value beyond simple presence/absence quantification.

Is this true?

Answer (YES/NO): NO